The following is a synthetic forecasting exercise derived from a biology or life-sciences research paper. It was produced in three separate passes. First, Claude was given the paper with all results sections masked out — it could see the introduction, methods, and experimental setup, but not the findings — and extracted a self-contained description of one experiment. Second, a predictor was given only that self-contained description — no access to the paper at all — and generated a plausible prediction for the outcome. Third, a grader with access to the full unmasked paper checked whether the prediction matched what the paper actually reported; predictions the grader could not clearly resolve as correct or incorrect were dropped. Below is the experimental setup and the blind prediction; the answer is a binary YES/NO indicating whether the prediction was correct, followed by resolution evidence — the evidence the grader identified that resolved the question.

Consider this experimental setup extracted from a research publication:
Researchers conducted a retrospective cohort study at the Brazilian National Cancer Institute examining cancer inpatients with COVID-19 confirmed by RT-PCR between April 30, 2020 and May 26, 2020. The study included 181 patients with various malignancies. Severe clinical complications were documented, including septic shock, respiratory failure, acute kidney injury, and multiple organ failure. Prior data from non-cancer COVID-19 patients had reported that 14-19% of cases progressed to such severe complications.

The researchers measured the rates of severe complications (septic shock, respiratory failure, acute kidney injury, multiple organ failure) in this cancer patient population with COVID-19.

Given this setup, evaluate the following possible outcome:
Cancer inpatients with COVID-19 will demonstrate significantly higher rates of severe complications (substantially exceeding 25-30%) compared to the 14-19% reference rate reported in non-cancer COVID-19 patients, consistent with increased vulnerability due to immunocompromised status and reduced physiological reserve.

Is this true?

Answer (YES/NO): NO